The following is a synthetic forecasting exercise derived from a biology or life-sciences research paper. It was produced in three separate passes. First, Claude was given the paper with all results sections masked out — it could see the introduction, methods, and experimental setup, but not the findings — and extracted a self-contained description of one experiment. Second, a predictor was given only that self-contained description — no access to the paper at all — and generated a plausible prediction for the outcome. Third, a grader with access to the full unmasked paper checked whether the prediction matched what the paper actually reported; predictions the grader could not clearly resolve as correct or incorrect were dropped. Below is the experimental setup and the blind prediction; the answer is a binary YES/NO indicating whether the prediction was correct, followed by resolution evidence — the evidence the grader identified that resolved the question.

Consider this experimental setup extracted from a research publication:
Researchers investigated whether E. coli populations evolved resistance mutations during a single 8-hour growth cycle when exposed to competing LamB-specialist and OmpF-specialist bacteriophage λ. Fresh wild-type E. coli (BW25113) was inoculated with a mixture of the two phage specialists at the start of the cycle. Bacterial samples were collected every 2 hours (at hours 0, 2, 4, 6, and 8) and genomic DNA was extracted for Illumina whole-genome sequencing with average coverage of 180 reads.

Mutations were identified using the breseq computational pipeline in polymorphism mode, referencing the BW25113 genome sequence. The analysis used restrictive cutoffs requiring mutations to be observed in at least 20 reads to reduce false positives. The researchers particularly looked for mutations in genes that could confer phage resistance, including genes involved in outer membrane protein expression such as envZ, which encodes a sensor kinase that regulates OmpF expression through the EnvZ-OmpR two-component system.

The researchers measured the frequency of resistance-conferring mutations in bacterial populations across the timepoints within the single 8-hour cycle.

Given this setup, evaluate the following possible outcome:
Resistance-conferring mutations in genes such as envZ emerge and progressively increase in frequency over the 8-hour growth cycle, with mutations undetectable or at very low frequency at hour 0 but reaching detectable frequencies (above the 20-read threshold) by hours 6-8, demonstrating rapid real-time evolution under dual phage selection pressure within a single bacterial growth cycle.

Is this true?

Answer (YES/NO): YES